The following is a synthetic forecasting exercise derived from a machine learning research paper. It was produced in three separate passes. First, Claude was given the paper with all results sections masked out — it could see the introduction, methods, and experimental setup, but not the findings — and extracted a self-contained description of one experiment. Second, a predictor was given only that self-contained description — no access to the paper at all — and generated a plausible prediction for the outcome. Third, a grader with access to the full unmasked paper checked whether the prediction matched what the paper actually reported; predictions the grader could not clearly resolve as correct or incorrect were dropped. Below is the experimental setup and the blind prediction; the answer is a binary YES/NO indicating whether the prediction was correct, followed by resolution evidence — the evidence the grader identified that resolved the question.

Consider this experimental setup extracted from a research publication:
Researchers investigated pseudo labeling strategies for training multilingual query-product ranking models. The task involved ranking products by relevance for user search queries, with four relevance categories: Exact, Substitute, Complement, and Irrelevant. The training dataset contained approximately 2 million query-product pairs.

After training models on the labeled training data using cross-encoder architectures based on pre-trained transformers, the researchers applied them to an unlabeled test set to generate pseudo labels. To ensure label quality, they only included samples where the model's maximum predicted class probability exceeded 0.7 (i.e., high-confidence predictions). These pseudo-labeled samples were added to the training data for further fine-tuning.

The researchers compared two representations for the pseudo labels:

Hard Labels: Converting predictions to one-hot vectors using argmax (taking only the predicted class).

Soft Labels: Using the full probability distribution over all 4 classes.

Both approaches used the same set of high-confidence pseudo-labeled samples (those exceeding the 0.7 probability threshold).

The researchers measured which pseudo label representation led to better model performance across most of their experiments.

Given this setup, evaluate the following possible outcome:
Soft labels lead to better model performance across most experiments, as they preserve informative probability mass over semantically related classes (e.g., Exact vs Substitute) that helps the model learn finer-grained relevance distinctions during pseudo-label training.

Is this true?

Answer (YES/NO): YES